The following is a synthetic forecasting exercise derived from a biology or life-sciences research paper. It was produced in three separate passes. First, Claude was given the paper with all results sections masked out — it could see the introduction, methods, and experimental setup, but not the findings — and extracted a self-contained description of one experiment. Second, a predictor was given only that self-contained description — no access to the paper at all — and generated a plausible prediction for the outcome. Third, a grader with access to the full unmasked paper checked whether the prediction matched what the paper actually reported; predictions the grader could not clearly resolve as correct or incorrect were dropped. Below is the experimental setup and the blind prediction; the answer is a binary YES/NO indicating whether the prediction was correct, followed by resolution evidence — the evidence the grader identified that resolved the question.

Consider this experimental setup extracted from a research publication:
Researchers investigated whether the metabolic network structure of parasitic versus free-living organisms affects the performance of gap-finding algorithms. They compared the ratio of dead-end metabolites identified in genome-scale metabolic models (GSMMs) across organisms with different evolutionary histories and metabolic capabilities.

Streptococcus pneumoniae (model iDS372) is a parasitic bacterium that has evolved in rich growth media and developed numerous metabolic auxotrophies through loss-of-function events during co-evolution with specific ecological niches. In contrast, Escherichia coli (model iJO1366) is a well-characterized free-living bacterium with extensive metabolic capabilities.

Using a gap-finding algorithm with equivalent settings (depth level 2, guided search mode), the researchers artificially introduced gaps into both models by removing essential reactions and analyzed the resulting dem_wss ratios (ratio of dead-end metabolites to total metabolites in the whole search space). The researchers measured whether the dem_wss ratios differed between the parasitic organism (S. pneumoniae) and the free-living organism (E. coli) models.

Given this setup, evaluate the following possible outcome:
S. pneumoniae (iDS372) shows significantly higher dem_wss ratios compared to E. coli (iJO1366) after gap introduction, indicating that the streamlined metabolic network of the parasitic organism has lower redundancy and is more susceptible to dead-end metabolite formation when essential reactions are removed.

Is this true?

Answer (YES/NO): YES